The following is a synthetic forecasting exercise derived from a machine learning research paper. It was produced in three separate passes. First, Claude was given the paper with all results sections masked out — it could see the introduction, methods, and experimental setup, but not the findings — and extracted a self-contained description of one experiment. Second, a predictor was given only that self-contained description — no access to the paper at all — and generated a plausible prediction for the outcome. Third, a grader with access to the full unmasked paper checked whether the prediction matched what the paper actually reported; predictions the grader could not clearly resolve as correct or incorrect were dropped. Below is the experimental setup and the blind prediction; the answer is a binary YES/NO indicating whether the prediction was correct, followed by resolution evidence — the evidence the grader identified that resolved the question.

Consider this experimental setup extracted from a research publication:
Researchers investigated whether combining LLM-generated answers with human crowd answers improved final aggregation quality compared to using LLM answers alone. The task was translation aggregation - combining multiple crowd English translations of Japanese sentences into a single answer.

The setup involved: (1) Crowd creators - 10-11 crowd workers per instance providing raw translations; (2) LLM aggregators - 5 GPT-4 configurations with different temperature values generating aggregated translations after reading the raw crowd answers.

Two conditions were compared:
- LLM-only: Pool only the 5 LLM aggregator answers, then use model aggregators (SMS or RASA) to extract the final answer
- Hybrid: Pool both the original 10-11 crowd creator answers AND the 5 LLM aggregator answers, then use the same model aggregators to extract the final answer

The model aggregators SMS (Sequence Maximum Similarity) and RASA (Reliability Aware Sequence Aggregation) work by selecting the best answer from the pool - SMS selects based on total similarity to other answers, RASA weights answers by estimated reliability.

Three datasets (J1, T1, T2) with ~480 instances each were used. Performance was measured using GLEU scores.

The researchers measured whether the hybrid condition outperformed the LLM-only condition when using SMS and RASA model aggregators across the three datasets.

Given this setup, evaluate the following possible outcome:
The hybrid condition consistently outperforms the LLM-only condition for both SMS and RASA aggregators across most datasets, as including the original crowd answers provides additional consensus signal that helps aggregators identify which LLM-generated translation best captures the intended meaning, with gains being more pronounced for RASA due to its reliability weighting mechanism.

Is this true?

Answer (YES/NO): NO